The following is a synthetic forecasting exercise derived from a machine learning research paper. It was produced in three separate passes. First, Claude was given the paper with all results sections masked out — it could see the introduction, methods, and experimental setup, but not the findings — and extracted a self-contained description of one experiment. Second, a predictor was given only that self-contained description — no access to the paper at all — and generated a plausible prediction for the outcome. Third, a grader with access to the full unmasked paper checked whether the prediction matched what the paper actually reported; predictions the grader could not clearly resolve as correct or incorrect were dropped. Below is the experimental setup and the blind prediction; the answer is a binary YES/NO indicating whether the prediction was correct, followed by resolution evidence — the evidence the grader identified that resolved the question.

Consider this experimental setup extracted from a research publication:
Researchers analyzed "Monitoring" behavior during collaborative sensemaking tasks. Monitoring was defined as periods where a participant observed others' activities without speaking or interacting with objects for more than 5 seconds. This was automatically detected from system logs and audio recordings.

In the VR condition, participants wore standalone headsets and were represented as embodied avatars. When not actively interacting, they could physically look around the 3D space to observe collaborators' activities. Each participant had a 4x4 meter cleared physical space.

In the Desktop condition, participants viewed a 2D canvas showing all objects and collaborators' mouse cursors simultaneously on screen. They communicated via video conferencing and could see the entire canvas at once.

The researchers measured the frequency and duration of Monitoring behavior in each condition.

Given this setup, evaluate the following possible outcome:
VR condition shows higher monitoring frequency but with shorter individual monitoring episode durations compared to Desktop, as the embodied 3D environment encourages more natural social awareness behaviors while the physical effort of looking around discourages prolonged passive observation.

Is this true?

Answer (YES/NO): NO